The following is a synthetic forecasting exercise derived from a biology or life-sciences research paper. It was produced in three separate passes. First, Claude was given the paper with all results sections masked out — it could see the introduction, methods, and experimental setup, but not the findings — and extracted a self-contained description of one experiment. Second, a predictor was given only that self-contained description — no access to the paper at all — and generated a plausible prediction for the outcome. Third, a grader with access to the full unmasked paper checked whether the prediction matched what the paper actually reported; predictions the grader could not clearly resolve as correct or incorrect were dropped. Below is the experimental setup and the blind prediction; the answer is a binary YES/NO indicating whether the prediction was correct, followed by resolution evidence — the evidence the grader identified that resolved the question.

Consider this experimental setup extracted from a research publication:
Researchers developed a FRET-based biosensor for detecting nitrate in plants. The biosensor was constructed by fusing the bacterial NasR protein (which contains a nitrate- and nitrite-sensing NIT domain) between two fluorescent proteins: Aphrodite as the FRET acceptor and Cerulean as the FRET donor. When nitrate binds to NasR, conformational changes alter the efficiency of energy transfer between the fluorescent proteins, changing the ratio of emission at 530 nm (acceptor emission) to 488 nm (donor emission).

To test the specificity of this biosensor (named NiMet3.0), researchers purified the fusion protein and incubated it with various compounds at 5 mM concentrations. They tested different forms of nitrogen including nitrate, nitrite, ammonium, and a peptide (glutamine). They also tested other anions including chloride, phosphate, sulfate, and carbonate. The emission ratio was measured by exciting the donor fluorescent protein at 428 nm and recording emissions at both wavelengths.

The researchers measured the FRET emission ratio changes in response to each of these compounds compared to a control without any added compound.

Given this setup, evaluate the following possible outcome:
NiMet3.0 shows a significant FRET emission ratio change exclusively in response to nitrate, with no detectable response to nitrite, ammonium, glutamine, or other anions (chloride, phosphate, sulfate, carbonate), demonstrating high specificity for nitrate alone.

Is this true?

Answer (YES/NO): YES